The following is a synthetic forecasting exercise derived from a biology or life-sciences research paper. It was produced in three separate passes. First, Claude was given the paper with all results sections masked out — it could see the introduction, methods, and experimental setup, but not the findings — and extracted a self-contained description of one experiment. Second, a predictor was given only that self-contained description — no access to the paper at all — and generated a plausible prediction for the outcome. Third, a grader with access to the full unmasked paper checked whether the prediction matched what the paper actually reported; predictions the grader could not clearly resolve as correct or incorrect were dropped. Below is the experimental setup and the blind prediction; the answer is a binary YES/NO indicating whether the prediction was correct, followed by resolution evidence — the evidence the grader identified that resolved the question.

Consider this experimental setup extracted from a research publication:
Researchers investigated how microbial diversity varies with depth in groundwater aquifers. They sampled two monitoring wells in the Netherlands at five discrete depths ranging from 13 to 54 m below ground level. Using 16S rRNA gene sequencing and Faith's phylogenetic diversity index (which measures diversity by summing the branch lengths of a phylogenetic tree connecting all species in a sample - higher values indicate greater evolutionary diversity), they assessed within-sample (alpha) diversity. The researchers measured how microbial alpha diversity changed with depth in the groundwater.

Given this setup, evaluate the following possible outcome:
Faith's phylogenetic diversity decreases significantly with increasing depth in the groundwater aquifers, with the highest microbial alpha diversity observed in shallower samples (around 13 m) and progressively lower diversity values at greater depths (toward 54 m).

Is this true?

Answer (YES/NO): NO